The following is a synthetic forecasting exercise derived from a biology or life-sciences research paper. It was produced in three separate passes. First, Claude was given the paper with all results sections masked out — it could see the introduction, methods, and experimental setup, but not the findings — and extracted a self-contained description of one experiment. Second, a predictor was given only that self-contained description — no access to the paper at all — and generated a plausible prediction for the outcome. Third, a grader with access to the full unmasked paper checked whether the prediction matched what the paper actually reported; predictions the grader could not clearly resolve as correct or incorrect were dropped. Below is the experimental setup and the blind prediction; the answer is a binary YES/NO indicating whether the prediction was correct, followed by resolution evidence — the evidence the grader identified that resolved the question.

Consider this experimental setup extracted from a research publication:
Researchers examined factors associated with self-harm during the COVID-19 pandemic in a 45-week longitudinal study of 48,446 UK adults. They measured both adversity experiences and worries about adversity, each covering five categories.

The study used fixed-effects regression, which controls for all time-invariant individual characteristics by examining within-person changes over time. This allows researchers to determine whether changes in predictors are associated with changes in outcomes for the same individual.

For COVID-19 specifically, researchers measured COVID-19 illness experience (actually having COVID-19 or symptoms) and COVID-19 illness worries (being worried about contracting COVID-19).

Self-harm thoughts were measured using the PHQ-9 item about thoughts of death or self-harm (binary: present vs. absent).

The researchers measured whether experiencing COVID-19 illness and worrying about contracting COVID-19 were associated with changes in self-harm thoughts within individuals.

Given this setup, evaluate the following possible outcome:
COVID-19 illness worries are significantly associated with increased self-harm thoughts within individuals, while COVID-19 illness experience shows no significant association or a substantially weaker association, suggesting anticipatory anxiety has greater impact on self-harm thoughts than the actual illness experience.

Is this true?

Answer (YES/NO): NO